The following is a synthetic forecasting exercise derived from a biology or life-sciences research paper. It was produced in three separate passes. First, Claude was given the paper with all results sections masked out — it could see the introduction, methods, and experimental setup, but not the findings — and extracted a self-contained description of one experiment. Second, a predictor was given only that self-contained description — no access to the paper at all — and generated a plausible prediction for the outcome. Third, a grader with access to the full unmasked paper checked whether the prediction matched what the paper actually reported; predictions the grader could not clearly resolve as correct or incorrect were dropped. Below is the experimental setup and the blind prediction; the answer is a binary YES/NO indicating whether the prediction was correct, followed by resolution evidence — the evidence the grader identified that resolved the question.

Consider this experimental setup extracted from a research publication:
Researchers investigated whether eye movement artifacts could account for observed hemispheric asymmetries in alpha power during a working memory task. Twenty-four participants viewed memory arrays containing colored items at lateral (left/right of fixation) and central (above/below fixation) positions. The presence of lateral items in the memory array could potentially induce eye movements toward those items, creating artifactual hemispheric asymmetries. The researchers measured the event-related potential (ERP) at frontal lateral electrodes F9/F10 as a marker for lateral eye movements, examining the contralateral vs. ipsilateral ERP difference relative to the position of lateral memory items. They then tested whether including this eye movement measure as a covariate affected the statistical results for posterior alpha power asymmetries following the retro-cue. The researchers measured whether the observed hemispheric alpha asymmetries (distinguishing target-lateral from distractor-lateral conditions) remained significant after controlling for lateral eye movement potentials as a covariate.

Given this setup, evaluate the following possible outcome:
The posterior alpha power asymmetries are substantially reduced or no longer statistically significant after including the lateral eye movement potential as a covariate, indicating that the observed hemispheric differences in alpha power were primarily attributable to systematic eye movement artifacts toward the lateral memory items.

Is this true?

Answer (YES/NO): NO